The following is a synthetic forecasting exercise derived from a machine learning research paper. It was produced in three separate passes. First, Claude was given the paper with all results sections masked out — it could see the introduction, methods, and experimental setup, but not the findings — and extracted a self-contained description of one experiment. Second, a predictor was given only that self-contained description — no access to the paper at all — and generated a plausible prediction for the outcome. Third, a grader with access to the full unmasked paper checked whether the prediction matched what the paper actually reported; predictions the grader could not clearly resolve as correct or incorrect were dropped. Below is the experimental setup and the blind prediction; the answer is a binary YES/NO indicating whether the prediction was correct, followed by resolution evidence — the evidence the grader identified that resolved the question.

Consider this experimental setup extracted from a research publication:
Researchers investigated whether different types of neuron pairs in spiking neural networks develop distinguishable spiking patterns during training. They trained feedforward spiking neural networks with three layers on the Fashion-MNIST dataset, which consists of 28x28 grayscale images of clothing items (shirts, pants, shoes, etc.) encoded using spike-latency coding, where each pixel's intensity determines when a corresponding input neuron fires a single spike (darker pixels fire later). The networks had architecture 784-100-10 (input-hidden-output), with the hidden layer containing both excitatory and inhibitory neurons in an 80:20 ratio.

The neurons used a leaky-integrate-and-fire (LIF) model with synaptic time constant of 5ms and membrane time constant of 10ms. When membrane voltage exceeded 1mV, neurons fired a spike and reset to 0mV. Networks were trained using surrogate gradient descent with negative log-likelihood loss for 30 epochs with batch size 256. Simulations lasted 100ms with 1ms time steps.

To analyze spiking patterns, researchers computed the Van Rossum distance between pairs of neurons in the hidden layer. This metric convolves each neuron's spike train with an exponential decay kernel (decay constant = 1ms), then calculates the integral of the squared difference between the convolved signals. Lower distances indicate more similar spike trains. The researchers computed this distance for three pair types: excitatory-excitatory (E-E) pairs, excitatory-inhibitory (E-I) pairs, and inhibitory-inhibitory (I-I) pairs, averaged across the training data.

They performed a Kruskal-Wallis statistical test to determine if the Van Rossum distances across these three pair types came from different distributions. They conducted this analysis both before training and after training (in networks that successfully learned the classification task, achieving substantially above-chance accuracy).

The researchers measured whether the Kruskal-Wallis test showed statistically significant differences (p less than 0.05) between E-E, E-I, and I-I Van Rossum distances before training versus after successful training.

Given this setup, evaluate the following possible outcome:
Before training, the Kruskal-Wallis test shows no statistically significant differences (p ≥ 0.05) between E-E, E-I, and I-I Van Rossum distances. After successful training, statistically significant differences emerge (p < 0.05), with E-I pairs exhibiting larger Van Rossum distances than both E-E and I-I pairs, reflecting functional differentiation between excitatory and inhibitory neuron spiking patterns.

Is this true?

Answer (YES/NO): NO